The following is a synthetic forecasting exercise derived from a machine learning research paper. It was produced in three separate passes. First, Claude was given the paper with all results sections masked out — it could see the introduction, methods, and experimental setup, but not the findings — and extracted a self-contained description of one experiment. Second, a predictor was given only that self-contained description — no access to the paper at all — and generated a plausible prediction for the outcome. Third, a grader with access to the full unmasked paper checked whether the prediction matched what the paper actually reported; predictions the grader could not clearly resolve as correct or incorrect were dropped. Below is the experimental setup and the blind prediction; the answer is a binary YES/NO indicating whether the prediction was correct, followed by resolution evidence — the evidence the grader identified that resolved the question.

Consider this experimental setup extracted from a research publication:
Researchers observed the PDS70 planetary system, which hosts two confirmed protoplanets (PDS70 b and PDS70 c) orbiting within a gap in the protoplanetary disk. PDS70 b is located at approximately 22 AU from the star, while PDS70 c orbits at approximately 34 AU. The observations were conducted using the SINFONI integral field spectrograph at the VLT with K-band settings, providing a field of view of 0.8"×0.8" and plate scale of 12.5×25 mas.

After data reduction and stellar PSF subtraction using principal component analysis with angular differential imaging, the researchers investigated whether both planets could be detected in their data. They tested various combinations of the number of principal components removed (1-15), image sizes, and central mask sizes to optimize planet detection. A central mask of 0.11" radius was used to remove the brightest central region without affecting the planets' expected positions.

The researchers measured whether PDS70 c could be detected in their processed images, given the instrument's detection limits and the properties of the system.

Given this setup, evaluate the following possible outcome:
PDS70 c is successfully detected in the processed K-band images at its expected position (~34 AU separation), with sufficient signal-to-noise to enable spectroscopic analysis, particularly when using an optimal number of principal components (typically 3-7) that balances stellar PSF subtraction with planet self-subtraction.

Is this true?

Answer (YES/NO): NO